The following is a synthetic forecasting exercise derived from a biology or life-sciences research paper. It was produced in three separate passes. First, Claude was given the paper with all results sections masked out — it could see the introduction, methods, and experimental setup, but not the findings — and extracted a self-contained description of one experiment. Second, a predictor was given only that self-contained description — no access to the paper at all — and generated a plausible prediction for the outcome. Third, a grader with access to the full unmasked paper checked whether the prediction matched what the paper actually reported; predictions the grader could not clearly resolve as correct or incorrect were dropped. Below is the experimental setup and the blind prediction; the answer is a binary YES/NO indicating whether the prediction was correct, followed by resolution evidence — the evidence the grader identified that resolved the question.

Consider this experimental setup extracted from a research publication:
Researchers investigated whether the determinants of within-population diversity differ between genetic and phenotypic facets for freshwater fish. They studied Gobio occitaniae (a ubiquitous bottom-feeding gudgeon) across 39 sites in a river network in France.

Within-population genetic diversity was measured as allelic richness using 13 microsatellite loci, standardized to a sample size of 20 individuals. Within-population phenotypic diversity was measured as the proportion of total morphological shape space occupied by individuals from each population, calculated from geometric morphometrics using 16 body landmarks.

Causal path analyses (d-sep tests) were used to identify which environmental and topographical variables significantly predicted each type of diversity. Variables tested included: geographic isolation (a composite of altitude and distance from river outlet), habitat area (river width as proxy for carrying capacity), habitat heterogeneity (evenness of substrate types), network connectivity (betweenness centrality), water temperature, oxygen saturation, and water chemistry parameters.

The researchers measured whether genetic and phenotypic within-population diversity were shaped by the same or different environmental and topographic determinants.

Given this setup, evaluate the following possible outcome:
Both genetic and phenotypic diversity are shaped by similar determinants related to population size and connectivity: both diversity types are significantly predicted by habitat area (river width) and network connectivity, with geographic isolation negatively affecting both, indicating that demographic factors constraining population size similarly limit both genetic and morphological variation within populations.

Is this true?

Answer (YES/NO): NO